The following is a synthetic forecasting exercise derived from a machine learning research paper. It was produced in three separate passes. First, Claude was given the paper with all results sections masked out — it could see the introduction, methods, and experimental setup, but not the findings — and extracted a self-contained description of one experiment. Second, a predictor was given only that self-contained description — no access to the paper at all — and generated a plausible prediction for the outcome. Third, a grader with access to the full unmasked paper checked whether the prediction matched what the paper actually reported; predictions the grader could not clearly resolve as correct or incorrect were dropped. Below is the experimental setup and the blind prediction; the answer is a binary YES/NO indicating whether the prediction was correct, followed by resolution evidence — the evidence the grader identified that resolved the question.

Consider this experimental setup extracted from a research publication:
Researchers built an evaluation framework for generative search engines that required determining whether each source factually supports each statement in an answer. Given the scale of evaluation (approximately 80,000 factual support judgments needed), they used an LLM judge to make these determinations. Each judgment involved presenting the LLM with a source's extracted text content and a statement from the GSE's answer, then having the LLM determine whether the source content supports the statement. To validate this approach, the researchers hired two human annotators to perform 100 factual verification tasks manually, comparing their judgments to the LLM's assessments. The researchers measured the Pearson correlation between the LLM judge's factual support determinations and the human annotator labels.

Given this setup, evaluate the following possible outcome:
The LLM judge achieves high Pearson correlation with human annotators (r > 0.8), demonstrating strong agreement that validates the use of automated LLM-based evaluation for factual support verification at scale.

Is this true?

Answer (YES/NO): NO